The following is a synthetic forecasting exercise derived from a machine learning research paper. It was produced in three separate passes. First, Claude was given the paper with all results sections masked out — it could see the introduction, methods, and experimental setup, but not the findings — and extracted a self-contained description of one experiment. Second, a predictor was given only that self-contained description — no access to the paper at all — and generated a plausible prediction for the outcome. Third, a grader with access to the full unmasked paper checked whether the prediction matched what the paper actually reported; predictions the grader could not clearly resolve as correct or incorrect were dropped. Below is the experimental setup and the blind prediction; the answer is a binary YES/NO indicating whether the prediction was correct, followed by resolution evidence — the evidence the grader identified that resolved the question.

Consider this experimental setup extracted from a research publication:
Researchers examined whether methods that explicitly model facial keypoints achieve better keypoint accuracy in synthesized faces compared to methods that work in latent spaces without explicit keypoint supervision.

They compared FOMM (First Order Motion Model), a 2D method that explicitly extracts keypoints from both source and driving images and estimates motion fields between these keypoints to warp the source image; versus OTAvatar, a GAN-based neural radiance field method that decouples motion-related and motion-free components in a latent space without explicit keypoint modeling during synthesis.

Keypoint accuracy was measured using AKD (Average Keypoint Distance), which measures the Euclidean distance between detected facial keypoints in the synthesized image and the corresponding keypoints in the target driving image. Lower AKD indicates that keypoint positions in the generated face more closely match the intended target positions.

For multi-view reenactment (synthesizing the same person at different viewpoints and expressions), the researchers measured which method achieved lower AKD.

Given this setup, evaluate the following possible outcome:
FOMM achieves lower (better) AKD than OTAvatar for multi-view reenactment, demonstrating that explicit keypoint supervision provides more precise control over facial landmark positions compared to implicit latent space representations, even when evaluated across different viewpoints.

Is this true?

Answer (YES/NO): NO